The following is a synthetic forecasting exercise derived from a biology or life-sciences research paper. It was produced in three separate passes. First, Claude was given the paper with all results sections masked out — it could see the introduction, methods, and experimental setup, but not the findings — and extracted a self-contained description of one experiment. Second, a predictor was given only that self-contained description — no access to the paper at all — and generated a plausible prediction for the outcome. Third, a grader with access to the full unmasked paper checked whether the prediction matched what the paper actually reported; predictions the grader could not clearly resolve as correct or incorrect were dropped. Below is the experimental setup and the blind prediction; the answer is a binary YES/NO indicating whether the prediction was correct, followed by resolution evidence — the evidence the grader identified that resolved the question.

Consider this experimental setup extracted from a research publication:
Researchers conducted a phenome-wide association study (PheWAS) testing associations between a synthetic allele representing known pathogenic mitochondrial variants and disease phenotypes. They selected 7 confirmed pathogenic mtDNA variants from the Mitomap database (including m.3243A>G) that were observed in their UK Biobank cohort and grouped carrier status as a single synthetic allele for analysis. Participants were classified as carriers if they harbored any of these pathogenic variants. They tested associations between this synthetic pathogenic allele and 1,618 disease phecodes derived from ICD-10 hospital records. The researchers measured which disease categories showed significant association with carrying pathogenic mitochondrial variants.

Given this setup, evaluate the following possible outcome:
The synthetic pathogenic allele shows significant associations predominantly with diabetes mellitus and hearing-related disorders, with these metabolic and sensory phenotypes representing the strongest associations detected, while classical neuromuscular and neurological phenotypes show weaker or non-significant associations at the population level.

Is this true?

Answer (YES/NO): NO